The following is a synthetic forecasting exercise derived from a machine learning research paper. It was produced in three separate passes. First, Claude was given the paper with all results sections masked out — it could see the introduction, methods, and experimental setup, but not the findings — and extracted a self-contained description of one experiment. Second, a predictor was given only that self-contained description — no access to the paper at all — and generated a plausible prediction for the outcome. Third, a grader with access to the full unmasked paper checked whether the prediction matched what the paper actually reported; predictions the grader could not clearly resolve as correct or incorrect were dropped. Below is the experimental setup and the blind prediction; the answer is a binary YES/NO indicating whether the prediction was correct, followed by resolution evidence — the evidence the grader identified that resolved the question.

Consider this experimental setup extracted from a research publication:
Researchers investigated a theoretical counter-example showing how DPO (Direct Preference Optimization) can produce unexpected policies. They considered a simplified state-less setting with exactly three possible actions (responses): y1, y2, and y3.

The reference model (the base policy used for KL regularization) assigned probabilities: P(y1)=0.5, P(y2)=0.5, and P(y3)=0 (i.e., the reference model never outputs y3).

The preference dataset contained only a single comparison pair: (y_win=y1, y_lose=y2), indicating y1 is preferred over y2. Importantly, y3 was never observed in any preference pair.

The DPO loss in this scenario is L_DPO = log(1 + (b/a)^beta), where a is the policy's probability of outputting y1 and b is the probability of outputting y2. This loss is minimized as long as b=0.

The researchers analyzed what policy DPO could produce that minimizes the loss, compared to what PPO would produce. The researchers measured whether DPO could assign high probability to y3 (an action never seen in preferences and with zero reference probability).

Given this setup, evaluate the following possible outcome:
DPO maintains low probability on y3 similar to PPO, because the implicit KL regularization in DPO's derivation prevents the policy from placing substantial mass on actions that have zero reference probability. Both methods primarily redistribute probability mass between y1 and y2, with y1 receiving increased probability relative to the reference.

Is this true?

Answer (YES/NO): NO